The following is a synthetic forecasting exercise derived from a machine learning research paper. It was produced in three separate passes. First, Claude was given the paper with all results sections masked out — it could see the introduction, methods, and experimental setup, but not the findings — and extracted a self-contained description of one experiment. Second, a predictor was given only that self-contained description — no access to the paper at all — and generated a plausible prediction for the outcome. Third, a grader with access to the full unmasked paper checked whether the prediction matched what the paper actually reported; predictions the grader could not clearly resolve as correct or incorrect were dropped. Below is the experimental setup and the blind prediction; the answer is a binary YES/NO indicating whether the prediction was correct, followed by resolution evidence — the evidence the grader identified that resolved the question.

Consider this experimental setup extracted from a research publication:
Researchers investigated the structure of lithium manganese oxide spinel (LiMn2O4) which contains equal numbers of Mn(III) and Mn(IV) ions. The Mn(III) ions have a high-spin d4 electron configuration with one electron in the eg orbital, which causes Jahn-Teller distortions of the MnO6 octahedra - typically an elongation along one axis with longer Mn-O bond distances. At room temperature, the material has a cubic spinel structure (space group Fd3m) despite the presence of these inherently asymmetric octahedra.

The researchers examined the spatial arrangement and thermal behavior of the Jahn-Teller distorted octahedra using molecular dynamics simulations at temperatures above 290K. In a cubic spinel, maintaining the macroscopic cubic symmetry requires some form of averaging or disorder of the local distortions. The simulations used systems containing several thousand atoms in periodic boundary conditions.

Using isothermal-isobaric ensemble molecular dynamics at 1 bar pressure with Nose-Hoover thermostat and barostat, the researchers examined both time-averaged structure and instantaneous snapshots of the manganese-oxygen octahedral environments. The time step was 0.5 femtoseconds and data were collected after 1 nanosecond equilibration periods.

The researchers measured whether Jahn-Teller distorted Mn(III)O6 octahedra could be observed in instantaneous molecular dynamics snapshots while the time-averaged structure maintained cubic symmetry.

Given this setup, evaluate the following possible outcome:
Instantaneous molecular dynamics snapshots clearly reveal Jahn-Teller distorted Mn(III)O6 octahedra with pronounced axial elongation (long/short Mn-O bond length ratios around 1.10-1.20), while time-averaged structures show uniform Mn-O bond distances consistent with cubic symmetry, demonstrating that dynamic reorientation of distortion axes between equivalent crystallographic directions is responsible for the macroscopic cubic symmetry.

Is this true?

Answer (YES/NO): YES